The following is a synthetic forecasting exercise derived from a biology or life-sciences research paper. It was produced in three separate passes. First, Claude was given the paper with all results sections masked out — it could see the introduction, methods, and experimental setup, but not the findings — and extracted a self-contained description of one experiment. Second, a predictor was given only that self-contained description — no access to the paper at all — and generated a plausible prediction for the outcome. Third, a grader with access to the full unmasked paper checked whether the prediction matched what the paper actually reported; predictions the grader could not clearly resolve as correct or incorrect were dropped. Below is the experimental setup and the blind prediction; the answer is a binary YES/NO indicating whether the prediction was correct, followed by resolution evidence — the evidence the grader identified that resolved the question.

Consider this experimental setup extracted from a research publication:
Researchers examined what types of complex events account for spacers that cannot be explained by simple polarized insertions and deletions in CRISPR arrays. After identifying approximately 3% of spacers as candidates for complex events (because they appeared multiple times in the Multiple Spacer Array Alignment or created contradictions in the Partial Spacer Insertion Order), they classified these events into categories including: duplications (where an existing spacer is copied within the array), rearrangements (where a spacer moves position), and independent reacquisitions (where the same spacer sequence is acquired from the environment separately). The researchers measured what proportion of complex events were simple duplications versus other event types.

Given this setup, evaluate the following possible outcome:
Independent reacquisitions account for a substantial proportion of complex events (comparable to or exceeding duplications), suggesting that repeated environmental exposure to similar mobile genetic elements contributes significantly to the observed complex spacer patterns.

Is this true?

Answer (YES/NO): NO